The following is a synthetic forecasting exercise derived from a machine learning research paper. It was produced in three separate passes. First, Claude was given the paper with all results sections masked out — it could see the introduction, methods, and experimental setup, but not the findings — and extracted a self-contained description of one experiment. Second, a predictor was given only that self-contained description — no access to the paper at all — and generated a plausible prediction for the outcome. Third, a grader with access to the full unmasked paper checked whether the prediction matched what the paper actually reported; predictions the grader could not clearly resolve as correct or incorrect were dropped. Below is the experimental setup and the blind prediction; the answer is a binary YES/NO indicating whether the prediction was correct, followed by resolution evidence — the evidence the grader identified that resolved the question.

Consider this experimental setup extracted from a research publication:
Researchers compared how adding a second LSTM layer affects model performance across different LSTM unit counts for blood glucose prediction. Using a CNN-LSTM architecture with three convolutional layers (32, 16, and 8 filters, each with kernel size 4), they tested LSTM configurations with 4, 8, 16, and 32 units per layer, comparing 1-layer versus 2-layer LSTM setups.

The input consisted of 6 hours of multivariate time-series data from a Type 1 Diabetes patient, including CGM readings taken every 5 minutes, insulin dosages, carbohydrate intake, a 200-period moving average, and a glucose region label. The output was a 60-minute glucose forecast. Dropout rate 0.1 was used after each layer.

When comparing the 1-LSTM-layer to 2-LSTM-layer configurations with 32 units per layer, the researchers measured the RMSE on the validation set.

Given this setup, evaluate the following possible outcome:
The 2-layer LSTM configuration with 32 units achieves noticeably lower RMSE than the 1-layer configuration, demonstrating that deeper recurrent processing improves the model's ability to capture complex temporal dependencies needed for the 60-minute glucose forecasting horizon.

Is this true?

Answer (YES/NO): NO